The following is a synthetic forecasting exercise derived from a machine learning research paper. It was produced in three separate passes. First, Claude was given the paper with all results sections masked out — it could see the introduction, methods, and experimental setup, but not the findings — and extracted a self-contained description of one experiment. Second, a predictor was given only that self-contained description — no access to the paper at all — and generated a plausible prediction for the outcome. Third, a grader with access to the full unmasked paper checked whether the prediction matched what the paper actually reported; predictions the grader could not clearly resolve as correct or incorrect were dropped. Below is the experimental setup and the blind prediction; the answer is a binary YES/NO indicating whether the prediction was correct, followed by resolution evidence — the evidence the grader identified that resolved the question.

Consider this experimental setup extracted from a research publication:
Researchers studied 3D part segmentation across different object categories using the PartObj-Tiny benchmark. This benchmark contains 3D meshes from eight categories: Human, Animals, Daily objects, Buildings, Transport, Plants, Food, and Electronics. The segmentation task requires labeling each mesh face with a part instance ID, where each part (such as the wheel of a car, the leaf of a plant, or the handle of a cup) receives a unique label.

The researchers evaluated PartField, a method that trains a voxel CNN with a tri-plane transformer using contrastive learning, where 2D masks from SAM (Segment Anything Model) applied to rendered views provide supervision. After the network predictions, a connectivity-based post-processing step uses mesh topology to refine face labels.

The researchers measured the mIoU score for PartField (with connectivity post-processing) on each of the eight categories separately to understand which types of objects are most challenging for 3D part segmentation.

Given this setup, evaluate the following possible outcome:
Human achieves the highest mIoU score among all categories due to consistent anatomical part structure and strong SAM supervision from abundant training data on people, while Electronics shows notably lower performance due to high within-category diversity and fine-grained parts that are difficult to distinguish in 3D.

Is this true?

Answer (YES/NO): NO